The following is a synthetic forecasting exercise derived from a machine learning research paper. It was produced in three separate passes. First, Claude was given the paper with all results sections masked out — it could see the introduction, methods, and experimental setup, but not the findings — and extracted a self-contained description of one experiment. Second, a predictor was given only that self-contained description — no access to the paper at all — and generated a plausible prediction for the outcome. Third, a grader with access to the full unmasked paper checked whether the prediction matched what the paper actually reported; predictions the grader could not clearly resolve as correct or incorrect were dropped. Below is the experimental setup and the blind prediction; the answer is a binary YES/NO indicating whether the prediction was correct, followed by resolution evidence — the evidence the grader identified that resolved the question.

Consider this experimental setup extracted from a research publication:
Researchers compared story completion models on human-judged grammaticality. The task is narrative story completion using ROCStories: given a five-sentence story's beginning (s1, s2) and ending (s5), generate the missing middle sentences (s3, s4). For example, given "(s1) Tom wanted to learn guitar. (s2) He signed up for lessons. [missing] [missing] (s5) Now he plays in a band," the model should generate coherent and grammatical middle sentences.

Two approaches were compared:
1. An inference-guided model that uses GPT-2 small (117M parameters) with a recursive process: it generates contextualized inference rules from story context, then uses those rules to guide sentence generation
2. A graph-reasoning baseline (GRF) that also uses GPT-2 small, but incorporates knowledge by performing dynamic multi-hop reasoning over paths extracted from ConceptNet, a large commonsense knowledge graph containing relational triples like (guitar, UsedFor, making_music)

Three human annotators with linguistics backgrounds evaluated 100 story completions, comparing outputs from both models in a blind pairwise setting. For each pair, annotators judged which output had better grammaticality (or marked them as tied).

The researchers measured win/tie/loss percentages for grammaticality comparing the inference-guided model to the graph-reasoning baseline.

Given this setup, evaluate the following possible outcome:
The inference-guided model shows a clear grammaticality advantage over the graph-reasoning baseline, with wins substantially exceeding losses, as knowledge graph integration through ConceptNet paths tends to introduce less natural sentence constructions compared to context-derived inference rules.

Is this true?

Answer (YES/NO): NO